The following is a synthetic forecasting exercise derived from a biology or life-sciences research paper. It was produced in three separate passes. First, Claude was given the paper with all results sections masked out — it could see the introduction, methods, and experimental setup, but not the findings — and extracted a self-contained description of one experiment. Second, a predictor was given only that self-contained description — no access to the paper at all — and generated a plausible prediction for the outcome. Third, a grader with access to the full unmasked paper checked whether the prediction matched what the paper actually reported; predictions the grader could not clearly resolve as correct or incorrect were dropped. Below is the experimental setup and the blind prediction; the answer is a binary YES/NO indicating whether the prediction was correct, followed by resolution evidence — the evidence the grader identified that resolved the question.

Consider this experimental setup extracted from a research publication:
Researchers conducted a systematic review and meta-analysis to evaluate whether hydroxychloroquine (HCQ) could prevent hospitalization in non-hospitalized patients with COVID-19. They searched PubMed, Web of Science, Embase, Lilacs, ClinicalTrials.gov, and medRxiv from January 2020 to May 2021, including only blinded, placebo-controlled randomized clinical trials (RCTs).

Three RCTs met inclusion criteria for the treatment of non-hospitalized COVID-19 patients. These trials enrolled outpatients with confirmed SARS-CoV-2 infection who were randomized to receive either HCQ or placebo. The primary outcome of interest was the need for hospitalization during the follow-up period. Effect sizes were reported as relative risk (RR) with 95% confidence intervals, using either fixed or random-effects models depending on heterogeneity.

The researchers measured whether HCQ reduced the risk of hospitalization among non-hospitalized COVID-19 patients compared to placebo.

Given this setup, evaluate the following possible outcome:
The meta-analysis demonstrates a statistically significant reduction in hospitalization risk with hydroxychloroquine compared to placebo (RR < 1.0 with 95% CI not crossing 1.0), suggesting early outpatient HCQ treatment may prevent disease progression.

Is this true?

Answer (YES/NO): NO